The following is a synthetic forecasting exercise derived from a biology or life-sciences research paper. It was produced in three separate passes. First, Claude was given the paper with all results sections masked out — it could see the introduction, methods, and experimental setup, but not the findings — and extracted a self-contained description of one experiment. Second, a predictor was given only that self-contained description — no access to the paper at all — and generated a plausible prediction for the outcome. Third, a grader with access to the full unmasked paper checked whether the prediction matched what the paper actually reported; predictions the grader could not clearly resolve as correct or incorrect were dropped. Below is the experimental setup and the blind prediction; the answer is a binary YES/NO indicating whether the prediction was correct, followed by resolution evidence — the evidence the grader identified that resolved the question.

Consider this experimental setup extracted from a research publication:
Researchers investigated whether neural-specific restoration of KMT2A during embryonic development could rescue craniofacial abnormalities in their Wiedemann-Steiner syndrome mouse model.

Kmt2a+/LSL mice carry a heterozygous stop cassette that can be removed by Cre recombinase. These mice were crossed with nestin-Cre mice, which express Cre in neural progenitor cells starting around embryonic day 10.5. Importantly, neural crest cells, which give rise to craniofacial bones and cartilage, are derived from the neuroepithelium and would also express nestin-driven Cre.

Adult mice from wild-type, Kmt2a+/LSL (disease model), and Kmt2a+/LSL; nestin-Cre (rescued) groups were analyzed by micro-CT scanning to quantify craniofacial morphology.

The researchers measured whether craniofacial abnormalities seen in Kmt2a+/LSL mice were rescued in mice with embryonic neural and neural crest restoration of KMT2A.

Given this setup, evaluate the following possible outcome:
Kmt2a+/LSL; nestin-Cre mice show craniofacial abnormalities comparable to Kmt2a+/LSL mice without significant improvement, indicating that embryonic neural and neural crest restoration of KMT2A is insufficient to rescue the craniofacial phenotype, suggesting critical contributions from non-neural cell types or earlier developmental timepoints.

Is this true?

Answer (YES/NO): YES